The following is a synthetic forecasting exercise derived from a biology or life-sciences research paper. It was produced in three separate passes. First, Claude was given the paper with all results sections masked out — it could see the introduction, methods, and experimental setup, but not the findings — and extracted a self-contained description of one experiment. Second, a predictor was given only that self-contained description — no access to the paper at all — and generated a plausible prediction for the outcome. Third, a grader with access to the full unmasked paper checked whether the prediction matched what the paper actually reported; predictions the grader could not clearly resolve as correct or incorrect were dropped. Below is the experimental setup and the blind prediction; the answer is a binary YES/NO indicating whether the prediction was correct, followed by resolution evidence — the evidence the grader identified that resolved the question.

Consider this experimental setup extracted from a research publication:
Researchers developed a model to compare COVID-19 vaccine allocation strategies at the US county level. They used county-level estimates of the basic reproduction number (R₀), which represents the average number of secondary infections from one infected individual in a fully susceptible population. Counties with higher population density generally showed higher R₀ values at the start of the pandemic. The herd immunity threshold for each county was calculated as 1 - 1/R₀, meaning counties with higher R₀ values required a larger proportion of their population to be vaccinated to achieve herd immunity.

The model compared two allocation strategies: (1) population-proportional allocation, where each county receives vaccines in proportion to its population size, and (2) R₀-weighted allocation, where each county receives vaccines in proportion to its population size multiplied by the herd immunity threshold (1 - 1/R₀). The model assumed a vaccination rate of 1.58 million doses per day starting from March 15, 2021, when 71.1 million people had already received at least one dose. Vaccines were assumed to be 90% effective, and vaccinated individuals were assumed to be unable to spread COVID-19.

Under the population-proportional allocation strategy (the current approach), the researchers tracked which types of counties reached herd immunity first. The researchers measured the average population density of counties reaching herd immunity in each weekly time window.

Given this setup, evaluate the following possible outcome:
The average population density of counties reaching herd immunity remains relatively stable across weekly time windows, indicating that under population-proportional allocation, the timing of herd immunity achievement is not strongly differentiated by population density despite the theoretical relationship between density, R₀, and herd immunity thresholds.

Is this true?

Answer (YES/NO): NO